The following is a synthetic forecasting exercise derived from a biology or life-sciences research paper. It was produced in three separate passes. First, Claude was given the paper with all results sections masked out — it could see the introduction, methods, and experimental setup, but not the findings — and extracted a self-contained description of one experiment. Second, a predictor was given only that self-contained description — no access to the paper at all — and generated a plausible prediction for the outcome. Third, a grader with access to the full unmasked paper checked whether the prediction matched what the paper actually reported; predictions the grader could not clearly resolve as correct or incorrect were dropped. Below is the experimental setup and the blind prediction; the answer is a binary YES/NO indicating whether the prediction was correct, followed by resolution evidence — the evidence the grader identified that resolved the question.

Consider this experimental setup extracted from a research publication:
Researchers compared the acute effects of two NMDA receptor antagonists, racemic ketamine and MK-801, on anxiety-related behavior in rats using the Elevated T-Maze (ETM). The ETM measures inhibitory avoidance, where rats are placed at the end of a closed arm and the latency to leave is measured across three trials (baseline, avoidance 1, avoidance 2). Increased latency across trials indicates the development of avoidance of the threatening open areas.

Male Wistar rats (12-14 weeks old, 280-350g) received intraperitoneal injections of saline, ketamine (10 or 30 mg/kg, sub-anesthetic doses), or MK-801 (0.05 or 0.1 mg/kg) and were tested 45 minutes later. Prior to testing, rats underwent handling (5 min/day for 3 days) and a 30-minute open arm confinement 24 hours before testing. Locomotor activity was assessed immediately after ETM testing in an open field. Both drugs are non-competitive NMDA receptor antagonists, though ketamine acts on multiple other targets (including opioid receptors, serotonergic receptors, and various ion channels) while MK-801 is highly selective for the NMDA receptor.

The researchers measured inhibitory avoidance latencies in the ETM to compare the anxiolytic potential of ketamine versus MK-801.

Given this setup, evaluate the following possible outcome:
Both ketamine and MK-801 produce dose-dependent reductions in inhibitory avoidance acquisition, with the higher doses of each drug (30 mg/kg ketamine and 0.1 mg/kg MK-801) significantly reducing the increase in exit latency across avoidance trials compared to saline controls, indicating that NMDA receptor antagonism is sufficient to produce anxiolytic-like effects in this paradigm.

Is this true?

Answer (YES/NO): NO